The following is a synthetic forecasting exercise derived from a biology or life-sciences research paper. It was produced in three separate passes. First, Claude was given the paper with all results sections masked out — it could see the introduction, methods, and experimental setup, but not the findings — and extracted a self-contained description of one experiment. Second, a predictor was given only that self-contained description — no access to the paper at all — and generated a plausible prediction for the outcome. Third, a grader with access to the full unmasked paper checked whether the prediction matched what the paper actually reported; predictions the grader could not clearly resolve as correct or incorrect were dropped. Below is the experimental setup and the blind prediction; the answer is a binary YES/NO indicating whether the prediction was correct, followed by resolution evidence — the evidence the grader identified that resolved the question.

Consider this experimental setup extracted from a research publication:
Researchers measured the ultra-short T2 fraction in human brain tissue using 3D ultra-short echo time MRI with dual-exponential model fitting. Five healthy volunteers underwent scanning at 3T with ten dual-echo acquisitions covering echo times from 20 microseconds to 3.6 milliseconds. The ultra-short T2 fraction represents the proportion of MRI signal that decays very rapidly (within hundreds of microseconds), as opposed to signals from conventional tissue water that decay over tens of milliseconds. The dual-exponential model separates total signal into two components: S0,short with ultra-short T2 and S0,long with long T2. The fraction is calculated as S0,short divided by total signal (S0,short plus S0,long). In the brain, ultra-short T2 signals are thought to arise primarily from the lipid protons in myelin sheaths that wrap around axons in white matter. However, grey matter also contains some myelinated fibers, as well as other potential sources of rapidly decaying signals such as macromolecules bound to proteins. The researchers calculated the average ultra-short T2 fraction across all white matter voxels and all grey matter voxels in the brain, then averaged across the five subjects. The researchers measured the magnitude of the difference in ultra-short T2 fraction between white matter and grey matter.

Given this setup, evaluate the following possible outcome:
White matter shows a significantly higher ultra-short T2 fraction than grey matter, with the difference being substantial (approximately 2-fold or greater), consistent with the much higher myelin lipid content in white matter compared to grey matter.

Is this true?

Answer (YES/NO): YES